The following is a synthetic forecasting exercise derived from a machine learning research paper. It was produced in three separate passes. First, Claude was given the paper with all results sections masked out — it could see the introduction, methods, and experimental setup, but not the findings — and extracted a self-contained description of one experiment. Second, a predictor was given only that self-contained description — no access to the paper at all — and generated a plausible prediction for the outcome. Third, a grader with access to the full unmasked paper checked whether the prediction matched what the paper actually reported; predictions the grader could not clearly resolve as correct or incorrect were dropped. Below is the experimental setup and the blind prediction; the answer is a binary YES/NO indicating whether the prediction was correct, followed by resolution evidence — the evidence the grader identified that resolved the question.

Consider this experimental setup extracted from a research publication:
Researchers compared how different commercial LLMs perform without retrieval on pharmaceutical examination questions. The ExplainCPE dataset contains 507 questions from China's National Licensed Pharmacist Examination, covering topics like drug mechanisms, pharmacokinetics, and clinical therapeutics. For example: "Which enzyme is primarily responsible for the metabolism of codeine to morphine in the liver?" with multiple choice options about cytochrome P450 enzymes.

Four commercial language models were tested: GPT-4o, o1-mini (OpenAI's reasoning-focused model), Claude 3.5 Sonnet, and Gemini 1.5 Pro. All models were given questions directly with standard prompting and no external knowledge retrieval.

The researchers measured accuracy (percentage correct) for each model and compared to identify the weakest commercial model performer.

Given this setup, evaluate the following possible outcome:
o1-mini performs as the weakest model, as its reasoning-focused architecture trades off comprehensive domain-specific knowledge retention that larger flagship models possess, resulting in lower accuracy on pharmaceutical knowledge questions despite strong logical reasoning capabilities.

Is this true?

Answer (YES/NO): NO